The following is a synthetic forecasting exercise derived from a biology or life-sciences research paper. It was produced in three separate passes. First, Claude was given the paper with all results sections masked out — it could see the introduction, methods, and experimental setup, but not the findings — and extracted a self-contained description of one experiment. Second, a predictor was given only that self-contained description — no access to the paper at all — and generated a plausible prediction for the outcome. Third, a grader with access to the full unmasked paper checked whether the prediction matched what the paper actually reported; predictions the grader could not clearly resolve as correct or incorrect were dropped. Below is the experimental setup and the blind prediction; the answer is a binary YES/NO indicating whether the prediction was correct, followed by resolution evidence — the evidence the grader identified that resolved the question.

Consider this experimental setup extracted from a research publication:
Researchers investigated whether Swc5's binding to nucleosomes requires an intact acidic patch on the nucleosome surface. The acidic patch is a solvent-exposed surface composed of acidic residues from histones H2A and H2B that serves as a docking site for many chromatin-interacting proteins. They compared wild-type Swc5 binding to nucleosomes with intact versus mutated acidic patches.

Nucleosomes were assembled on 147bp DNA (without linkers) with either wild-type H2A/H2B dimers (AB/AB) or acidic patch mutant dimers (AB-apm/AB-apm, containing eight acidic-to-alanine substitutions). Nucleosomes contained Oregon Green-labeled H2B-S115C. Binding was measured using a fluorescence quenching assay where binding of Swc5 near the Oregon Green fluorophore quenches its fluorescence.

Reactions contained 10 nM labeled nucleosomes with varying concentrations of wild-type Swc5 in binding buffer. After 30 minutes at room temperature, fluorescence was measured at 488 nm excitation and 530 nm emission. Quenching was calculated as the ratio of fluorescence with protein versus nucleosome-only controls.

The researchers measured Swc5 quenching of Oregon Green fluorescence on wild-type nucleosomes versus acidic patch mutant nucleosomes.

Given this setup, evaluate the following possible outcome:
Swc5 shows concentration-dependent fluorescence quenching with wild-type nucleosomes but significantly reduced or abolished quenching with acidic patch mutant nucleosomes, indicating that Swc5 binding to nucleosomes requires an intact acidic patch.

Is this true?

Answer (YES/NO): YES